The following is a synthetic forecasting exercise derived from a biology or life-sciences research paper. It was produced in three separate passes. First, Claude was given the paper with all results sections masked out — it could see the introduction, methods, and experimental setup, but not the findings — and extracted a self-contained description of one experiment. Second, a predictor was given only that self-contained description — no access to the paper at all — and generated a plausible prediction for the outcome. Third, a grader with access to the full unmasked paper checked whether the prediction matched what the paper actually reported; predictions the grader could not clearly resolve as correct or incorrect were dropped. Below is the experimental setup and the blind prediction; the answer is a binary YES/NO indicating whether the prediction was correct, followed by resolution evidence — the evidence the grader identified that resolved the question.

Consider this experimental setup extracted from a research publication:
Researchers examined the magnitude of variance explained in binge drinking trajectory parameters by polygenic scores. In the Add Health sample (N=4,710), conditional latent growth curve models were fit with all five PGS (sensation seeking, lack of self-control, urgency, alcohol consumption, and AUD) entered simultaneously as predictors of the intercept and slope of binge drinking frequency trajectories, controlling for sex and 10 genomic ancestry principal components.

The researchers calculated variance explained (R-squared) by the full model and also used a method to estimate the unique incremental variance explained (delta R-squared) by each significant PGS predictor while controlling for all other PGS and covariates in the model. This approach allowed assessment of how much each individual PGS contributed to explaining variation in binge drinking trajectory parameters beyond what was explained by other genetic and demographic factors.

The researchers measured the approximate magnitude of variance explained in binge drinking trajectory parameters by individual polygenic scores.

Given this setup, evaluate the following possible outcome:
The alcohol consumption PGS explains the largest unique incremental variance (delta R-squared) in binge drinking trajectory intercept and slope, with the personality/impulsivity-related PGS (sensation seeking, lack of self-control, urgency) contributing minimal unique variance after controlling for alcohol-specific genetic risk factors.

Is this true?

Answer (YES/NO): NO